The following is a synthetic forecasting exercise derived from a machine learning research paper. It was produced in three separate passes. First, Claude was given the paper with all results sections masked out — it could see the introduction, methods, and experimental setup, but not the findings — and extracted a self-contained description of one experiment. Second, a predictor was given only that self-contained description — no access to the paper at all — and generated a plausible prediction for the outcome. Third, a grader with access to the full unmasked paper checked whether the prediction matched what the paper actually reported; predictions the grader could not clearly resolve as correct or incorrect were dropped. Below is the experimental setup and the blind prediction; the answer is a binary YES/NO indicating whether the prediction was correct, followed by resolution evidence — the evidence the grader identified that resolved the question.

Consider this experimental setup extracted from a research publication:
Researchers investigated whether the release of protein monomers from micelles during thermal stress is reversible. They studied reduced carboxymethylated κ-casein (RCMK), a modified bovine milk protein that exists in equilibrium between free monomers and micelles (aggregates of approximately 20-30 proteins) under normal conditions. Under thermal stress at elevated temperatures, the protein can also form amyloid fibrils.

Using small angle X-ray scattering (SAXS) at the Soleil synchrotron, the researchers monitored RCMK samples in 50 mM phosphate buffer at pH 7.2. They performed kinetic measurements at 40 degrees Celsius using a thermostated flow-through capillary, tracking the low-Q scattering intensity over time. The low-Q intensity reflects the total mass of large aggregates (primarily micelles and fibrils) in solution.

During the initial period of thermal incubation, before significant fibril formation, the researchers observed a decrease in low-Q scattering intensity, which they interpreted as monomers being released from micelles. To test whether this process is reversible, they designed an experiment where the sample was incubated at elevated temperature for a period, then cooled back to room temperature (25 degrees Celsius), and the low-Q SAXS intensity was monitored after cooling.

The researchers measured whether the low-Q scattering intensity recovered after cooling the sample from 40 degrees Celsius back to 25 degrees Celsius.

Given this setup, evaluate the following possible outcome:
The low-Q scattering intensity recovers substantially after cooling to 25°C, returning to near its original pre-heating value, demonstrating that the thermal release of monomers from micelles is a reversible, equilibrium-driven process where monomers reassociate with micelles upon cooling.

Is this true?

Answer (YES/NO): YES